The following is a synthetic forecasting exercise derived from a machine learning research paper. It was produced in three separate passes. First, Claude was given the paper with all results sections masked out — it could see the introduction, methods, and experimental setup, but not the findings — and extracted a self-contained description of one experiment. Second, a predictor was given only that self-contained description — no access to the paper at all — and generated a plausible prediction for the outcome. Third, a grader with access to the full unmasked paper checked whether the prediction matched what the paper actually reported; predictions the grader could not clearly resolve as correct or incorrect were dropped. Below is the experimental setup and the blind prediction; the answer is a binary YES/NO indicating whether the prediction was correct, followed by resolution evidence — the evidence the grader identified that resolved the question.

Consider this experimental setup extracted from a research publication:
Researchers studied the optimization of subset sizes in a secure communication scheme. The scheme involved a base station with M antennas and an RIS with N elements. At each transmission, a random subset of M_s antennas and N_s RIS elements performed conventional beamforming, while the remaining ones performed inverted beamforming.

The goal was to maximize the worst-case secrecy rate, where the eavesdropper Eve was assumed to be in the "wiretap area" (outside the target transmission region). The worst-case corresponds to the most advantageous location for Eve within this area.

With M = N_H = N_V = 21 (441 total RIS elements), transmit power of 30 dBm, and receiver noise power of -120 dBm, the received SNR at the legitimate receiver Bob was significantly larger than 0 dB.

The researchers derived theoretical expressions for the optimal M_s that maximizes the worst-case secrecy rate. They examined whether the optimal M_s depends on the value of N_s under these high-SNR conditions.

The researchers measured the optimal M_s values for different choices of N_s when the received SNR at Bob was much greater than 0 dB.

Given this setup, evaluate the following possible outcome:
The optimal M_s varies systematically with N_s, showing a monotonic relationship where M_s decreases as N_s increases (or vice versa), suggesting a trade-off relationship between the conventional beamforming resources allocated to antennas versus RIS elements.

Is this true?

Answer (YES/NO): NO